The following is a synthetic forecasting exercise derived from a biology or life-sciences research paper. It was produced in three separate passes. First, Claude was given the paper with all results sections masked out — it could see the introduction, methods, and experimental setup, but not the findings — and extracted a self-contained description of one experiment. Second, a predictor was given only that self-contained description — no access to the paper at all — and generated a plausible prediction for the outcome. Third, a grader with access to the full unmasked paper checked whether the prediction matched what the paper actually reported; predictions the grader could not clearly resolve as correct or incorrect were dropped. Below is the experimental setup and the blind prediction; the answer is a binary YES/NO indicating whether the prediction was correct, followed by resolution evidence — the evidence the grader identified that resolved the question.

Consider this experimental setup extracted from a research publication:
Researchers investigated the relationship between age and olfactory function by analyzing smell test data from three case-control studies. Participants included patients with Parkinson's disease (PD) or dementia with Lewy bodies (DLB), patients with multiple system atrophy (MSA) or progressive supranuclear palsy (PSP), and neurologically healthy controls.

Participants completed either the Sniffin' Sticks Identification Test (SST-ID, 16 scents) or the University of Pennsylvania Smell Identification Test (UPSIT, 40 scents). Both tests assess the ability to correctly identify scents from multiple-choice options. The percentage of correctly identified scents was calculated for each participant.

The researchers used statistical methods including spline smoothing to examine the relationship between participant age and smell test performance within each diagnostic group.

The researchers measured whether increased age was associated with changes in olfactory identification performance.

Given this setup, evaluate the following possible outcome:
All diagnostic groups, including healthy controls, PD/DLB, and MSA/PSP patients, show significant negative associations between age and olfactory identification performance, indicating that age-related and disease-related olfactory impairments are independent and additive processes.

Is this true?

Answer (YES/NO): NO